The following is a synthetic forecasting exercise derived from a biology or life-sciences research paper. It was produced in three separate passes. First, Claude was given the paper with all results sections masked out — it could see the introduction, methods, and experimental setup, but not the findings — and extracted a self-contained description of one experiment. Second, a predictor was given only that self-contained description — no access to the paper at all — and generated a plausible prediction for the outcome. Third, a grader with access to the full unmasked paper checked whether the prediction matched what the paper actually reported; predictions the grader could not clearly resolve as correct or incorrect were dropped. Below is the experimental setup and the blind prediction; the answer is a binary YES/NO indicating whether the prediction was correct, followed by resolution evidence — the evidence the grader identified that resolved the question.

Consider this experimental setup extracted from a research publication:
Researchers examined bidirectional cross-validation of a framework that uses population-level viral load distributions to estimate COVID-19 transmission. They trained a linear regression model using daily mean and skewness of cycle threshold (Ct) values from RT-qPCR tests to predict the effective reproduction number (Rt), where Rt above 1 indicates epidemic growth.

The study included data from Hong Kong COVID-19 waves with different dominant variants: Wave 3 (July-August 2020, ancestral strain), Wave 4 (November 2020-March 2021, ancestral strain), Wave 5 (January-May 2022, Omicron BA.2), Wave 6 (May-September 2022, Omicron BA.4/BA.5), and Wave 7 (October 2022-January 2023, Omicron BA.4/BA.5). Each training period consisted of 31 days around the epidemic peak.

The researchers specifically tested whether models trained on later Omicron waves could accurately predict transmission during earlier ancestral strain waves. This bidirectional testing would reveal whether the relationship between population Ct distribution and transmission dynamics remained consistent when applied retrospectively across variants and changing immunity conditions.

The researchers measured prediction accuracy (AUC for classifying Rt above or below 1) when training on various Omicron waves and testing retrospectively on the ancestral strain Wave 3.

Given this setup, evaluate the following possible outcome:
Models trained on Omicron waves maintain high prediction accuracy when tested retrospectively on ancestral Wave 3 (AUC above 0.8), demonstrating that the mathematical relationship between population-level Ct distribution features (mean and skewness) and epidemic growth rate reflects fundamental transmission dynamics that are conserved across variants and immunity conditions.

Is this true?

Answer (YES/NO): YES